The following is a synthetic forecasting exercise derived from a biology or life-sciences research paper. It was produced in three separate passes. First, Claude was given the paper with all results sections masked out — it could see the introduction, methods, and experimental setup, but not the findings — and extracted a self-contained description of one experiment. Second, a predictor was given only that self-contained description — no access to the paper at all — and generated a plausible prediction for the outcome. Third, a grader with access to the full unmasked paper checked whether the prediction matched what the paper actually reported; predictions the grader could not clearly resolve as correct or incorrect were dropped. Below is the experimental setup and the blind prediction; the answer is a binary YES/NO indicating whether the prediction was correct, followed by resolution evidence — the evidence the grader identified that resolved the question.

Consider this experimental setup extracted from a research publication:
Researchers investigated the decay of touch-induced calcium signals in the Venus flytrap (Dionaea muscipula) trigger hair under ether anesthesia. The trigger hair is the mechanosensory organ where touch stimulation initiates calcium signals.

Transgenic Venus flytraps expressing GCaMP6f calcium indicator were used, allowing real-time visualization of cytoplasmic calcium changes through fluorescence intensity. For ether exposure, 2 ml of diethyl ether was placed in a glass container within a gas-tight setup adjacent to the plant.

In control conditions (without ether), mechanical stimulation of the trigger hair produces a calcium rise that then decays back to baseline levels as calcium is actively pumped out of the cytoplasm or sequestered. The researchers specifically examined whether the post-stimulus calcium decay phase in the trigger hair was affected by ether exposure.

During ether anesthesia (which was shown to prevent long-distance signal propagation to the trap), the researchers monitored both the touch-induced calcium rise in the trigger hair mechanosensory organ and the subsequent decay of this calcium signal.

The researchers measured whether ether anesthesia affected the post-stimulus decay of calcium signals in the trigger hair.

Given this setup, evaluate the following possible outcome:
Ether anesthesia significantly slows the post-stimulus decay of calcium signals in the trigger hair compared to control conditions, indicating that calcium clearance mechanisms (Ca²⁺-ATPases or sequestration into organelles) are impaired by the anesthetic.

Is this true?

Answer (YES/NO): NO